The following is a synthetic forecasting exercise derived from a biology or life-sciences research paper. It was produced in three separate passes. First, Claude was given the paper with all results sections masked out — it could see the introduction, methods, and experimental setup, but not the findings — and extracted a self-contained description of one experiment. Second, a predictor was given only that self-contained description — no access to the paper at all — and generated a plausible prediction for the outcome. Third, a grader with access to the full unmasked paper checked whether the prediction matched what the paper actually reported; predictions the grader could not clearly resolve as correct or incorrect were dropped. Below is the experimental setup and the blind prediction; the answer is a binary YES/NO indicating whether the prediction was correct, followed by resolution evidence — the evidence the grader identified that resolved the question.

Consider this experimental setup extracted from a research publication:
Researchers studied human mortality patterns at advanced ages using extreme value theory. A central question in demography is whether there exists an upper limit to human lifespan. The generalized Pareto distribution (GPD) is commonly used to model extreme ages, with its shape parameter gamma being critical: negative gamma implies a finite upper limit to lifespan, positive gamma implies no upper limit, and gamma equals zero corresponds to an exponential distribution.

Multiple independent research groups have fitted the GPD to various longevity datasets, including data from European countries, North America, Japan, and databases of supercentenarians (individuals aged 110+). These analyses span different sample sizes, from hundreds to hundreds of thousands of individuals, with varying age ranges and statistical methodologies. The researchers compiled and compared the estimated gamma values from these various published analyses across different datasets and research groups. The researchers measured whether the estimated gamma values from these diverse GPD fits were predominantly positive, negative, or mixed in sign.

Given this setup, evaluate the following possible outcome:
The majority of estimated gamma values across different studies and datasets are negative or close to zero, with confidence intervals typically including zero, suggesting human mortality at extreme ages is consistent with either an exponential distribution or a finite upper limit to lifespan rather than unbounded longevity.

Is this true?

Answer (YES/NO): NO